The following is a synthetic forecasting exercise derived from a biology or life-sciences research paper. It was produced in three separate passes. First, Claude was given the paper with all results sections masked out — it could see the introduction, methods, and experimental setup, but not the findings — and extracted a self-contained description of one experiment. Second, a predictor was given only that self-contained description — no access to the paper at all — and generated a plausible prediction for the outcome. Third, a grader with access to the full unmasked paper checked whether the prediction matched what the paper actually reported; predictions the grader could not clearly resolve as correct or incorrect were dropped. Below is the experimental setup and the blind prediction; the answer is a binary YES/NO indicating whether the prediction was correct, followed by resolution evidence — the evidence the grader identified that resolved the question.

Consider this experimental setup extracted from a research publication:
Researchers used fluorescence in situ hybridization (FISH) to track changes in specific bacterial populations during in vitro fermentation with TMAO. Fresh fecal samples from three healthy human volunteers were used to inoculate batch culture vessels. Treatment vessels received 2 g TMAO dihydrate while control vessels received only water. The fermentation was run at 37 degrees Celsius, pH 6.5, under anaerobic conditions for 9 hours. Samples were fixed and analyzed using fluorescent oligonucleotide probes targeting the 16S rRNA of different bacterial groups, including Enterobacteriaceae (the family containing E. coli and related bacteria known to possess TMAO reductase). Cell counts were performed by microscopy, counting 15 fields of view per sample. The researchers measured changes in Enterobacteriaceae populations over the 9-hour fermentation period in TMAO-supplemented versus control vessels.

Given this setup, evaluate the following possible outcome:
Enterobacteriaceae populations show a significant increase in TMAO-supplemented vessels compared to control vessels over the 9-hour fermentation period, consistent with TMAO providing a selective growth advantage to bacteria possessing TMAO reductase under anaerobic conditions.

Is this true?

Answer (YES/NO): YES